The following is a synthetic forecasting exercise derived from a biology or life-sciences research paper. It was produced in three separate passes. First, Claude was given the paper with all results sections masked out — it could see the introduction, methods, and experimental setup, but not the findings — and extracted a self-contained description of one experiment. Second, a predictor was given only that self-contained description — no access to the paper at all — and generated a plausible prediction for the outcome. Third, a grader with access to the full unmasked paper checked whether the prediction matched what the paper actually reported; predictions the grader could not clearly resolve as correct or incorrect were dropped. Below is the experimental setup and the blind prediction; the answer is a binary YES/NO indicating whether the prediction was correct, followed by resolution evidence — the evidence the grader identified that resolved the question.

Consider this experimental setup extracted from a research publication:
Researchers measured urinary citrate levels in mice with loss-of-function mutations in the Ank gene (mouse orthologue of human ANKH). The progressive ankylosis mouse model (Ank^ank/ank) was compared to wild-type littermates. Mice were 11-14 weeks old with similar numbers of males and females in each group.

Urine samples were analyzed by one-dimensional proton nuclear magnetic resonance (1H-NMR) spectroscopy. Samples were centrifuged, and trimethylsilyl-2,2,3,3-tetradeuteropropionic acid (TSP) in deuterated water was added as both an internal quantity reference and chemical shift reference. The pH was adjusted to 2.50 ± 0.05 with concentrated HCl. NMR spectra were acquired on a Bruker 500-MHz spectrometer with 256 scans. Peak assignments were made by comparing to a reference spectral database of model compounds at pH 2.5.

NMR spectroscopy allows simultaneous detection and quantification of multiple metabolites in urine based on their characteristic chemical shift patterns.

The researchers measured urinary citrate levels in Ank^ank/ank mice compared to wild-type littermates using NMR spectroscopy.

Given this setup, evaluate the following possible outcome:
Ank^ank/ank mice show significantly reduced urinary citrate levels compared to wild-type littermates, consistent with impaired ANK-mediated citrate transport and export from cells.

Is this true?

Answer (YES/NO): YES